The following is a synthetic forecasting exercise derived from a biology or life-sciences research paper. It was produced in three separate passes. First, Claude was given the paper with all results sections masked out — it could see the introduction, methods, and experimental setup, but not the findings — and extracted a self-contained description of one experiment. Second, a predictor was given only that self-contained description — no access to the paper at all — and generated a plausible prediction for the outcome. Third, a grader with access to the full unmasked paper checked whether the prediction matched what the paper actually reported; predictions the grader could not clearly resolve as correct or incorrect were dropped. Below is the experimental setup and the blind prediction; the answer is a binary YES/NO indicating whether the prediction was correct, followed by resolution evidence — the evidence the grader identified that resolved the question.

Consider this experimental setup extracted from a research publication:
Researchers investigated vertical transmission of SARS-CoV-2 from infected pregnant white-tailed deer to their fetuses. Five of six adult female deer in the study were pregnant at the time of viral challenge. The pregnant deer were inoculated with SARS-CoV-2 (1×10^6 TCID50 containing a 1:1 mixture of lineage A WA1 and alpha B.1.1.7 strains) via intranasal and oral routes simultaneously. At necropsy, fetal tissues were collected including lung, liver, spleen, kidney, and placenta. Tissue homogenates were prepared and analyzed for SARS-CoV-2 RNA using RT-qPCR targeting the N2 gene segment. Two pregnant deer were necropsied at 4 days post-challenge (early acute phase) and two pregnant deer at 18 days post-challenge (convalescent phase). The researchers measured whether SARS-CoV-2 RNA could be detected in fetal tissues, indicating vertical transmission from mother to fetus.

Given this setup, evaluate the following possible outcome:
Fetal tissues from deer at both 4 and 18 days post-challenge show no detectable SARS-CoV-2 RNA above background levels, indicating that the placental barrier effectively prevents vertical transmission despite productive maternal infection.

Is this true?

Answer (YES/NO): NO